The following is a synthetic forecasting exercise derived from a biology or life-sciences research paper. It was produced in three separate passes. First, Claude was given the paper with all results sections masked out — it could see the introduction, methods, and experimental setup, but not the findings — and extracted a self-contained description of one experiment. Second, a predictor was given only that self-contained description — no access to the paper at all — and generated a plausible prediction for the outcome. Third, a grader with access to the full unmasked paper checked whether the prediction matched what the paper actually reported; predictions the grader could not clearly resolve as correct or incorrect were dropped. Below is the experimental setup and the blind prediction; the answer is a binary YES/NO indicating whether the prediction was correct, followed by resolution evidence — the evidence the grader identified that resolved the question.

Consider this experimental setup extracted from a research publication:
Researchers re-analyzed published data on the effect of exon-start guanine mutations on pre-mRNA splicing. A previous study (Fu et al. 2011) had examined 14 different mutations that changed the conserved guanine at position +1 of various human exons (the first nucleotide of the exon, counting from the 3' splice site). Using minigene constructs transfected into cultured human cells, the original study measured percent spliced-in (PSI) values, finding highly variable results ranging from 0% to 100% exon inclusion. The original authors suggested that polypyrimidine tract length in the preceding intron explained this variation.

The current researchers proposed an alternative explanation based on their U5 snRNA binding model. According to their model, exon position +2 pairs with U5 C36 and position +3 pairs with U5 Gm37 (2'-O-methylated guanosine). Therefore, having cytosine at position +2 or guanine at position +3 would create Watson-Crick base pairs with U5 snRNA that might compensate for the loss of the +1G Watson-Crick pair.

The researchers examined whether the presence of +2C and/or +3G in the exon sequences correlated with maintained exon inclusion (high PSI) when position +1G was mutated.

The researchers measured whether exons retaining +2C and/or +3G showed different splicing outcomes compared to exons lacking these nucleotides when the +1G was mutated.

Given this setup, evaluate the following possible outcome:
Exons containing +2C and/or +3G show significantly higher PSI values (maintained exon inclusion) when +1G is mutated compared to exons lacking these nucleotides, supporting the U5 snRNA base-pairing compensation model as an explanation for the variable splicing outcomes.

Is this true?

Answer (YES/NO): YES